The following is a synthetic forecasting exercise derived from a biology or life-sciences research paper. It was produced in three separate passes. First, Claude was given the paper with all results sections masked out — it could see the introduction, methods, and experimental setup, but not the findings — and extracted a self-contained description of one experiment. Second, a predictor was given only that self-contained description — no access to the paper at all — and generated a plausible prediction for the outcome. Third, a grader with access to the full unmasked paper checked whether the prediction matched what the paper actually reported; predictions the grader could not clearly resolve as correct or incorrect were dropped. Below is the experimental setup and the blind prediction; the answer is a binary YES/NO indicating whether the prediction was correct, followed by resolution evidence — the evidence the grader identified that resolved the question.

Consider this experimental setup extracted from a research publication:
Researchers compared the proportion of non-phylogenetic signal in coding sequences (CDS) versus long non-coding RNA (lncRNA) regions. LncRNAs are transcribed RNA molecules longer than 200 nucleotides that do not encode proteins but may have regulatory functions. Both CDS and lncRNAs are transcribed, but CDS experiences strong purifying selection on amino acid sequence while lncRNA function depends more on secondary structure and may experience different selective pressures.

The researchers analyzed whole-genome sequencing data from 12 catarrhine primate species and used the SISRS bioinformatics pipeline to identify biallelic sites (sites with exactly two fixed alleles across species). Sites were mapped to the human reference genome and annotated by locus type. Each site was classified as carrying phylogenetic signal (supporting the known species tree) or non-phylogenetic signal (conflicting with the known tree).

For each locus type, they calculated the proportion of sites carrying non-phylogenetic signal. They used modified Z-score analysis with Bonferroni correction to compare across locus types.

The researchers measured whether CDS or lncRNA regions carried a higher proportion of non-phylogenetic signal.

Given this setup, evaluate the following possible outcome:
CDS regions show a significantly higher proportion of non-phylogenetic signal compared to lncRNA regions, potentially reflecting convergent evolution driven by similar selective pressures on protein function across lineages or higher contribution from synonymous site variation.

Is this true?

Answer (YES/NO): YES